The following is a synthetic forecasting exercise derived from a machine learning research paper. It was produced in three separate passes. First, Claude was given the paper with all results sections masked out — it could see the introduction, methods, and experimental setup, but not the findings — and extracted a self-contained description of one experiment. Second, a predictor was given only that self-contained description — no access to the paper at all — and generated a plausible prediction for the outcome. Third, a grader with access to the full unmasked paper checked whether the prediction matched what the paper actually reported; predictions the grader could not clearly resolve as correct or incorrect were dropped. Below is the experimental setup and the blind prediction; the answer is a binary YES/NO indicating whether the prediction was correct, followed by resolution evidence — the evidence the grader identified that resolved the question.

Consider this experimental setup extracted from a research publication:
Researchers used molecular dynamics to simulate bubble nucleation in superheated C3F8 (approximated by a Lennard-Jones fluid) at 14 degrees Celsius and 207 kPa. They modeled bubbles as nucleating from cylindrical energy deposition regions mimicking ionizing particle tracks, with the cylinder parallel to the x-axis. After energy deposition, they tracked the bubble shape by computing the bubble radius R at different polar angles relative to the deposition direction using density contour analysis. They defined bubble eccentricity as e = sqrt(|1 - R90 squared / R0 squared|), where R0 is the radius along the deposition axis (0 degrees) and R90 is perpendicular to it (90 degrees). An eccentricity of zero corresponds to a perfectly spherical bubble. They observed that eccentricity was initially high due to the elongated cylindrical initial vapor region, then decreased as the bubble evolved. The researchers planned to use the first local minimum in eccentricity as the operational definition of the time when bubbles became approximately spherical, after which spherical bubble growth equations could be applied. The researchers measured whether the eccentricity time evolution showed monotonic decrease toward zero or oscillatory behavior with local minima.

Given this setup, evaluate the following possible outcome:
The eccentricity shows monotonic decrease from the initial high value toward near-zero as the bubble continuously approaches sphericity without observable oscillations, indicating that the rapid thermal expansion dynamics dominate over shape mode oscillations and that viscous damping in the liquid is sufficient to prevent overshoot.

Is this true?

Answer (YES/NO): NO